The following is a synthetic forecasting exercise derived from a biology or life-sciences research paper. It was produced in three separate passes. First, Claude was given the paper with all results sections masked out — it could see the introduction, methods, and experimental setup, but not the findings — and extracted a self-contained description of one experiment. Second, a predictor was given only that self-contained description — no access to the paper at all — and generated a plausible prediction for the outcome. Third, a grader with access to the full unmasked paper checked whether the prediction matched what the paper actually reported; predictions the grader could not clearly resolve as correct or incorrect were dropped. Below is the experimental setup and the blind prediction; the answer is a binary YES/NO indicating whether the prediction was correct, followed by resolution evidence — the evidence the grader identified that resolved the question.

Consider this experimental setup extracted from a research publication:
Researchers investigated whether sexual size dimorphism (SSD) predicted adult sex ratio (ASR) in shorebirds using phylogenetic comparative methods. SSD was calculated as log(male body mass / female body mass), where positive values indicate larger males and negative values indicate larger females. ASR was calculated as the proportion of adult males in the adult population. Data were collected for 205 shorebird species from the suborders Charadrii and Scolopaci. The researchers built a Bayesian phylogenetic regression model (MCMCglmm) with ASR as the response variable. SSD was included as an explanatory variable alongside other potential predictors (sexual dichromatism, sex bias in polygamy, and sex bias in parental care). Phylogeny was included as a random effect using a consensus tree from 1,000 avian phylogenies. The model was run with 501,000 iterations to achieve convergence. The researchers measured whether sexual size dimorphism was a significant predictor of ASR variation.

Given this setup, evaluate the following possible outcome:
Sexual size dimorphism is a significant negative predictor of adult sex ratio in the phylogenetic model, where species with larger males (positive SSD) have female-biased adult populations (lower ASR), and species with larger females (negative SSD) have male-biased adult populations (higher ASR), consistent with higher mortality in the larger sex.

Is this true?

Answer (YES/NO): NO